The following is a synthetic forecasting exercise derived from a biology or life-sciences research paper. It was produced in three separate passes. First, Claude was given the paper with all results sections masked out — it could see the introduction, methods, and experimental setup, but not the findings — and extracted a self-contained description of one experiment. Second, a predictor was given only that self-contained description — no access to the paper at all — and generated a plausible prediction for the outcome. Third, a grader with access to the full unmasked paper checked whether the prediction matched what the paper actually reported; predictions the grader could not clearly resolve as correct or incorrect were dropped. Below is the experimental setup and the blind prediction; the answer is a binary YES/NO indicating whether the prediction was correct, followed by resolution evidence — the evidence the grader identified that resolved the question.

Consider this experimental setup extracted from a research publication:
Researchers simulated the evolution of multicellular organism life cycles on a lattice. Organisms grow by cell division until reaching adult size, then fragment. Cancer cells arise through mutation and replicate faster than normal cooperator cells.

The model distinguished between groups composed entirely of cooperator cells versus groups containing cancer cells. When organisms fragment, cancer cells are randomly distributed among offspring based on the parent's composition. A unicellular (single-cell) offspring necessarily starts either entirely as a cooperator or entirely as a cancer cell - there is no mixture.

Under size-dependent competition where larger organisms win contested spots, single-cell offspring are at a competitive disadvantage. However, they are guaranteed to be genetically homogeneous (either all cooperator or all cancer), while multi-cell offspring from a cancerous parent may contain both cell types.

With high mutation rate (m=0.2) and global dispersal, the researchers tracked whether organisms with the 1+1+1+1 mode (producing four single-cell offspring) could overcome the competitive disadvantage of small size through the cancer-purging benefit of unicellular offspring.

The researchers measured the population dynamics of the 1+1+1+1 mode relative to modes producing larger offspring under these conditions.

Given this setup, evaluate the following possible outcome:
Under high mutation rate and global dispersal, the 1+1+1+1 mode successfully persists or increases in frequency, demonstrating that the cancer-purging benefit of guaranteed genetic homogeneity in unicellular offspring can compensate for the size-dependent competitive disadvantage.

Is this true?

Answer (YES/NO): YES